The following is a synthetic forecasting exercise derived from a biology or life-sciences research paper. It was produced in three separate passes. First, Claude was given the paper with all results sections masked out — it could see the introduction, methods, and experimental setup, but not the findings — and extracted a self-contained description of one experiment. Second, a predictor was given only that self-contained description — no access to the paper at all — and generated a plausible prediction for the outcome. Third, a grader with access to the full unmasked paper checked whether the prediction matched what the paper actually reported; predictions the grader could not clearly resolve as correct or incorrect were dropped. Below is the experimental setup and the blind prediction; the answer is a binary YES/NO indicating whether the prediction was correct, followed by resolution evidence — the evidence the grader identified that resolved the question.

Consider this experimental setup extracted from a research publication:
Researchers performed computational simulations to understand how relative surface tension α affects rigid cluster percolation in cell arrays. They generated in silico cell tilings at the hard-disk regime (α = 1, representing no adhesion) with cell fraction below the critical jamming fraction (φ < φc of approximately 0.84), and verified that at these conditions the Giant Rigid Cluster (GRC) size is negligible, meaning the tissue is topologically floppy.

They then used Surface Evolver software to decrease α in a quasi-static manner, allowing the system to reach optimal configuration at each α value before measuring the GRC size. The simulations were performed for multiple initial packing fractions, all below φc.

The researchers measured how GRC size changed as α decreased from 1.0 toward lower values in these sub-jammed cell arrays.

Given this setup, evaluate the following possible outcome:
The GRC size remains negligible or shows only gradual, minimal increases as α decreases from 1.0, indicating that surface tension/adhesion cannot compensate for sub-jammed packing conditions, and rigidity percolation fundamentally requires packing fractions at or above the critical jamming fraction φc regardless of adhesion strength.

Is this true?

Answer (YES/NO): NO